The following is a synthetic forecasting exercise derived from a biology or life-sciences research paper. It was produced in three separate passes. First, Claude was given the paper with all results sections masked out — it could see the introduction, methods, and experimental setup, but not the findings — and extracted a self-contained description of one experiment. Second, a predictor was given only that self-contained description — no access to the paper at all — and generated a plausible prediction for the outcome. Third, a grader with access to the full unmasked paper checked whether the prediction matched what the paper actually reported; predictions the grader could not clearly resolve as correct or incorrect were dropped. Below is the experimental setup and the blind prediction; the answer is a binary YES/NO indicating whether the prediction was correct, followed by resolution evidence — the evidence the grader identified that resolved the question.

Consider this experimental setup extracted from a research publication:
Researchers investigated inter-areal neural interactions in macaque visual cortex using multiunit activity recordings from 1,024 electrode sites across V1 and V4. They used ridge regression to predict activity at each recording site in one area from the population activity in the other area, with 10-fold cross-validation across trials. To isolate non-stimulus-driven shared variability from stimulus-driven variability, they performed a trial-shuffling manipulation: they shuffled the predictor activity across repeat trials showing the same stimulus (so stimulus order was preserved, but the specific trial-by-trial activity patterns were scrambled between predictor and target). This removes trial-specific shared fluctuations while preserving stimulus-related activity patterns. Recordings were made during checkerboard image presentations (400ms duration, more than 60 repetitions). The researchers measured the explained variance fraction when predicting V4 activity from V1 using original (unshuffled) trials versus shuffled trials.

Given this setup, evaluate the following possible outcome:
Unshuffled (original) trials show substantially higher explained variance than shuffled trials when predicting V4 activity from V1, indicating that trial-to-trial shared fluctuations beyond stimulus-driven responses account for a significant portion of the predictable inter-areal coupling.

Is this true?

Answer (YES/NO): YES